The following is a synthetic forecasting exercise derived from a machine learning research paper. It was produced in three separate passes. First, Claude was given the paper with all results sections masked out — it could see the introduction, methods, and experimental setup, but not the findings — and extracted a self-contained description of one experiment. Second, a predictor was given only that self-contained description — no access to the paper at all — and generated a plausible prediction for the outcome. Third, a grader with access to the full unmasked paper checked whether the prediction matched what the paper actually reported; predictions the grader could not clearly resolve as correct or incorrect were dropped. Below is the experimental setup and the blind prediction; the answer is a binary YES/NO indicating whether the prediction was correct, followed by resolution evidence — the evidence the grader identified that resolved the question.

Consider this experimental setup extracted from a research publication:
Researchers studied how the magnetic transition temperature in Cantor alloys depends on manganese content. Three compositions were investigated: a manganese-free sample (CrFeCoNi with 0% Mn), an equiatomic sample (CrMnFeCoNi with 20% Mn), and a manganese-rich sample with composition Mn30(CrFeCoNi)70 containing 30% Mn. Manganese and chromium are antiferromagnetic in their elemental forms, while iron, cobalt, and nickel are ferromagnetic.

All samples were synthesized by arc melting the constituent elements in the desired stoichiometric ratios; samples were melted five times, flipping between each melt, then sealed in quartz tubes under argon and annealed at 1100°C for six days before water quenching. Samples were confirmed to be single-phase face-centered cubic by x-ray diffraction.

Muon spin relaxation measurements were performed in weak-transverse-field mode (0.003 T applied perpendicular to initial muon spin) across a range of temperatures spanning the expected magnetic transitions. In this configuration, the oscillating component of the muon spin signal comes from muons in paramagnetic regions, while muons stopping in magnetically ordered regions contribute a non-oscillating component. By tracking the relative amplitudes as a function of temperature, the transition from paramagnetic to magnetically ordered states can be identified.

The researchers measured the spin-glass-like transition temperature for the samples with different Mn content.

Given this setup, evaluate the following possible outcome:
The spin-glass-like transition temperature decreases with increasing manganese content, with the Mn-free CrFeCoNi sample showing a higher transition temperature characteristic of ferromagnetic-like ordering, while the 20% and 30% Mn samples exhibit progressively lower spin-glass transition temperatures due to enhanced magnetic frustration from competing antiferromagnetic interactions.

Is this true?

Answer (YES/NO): NO